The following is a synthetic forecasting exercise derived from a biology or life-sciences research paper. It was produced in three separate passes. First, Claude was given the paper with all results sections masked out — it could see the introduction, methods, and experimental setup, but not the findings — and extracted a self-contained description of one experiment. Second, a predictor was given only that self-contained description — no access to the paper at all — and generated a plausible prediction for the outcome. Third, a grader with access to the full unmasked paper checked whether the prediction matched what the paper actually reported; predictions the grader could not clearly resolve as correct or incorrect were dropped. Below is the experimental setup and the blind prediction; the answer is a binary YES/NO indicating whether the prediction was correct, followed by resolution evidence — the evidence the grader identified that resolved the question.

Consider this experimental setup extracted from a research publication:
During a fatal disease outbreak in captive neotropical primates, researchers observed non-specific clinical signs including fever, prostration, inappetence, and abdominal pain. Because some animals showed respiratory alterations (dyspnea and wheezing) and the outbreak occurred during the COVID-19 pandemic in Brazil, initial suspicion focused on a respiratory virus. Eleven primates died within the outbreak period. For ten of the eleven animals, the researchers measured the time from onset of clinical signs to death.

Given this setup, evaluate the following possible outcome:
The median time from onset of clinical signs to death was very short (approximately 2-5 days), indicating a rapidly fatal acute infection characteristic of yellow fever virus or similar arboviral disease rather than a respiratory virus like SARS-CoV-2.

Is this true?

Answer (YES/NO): NO